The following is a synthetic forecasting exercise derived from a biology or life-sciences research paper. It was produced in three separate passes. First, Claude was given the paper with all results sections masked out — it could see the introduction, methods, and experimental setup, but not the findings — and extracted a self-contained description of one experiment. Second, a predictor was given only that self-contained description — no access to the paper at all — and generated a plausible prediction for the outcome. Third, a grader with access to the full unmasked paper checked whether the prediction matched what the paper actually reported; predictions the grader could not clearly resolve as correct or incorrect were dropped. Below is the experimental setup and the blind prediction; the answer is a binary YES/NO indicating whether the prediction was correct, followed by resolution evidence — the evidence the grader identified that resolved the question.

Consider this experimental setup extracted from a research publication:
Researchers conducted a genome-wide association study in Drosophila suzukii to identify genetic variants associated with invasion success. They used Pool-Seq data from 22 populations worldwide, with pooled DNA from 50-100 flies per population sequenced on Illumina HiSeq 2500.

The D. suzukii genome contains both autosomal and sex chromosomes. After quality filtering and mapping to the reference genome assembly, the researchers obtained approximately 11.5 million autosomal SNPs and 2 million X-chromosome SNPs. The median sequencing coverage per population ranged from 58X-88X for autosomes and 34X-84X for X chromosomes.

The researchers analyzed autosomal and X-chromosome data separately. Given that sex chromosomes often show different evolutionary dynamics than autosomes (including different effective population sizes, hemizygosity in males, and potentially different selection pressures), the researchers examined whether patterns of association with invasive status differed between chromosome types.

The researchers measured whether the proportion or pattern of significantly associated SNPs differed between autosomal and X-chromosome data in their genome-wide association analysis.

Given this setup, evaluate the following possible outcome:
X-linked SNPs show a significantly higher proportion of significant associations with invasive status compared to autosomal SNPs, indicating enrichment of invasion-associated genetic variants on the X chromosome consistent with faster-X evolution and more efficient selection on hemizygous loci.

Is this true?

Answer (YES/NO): NO